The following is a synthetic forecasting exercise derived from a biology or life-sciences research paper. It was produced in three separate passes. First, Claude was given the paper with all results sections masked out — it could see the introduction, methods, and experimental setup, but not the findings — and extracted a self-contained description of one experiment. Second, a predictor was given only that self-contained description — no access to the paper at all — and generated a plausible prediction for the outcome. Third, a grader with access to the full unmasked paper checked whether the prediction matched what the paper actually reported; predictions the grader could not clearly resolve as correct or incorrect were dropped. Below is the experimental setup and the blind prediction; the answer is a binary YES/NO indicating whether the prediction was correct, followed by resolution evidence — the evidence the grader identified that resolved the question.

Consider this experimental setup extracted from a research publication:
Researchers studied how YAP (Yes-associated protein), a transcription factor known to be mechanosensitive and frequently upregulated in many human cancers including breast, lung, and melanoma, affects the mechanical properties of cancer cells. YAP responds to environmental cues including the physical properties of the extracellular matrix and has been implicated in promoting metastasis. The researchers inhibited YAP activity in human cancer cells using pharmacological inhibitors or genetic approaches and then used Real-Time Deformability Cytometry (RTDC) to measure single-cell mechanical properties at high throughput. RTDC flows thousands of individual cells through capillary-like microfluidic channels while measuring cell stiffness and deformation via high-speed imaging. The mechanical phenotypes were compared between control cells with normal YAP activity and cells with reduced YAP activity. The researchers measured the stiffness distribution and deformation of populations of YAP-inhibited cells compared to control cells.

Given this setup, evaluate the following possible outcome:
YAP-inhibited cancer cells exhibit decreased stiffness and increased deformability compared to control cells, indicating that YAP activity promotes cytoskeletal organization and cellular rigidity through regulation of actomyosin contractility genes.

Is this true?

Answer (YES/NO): YES